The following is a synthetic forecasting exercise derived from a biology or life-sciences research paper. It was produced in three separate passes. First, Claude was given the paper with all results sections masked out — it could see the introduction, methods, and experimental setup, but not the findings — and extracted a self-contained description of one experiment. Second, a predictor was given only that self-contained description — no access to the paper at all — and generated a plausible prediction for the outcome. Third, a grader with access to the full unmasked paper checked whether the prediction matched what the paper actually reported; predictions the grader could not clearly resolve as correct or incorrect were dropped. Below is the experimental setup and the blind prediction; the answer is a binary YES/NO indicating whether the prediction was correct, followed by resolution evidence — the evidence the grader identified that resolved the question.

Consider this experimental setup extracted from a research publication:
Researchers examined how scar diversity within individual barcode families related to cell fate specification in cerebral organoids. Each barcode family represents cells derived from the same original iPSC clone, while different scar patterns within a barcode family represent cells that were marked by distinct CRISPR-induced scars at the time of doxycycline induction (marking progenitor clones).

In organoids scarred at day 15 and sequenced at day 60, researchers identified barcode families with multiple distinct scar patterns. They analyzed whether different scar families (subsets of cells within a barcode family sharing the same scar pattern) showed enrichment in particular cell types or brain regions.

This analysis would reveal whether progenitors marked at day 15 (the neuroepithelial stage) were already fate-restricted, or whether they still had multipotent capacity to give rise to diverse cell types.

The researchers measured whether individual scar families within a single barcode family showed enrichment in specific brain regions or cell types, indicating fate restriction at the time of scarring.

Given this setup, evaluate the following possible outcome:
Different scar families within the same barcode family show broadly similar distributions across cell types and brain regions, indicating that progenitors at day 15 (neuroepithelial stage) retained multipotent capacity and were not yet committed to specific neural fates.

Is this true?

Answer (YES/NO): NO